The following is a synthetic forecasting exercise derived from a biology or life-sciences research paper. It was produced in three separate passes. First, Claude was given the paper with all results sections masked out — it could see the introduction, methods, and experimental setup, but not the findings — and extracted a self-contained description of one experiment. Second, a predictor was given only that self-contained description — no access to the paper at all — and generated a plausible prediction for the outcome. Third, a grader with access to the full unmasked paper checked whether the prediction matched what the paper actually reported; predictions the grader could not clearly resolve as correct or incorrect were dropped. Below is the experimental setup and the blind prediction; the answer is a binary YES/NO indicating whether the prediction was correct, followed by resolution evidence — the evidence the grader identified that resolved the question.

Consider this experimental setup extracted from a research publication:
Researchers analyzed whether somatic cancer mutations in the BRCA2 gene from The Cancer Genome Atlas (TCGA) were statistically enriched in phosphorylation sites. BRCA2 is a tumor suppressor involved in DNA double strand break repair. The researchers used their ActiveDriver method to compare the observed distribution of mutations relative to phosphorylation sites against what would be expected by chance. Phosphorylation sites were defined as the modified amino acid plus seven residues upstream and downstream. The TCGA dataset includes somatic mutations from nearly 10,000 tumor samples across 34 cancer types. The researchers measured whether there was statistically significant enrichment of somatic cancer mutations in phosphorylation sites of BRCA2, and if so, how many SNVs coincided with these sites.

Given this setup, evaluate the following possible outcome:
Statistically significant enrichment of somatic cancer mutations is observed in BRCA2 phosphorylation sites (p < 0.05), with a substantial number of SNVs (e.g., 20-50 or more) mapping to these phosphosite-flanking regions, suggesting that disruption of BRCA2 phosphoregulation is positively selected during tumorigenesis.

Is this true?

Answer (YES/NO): NO